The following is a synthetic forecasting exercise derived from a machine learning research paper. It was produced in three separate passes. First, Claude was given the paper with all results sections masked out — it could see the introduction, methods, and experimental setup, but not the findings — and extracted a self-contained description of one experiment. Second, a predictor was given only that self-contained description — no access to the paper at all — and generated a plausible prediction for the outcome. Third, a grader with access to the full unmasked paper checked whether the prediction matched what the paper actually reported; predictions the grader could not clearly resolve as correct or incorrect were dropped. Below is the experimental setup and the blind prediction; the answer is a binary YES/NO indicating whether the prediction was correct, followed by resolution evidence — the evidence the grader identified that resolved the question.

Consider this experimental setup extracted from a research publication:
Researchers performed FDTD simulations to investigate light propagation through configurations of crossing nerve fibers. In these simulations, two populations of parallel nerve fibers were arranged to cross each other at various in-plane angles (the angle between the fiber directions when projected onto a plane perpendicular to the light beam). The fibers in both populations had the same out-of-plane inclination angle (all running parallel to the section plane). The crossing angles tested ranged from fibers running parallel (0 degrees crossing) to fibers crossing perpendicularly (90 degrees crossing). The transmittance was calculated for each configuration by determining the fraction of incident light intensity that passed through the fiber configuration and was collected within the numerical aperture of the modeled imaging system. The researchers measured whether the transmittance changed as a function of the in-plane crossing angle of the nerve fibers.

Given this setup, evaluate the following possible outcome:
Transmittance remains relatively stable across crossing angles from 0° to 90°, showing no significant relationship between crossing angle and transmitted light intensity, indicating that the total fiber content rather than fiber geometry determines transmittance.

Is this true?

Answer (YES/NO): YES